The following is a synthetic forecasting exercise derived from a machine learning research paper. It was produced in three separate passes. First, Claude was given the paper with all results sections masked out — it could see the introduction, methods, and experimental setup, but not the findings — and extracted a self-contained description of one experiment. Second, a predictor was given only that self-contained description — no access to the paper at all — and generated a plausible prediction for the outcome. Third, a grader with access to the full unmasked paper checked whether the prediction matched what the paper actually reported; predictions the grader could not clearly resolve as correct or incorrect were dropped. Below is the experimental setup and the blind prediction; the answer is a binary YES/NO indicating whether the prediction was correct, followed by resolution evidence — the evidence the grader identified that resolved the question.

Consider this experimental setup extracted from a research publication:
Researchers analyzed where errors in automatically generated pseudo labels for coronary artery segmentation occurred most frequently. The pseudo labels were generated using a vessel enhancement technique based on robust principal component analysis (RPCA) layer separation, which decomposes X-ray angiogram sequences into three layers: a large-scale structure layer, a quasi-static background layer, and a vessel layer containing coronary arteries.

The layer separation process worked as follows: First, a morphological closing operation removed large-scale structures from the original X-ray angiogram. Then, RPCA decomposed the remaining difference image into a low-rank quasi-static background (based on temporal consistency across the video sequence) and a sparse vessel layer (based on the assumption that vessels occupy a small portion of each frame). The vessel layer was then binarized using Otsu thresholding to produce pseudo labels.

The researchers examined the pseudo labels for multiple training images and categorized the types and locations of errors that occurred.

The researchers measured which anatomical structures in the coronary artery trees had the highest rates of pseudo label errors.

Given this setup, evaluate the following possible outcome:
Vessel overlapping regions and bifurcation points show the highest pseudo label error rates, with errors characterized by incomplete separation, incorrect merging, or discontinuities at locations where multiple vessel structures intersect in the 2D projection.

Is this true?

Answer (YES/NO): NO